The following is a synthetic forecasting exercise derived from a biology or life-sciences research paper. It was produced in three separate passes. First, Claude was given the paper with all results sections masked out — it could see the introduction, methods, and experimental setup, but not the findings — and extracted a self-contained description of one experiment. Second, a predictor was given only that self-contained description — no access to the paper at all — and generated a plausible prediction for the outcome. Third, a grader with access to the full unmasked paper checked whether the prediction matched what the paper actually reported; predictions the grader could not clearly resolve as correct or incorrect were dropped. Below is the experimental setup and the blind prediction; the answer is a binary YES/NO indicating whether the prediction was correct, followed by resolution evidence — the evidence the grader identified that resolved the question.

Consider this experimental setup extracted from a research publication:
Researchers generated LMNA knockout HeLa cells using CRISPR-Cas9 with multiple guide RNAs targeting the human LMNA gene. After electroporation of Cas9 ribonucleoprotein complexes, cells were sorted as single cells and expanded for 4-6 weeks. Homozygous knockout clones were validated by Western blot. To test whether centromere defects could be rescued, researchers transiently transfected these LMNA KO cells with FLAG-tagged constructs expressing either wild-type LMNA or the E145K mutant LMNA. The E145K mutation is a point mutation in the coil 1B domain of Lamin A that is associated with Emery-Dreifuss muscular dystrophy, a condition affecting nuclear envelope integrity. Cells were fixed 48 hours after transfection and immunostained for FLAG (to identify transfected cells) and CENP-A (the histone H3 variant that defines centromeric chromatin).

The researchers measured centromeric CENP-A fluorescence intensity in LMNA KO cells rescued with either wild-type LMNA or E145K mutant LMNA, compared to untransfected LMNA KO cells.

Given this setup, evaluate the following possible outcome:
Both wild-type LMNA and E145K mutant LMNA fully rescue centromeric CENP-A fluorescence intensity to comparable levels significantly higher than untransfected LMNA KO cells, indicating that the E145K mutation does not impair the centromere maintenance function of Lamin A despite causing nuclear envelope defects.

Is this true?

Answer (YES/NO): NO